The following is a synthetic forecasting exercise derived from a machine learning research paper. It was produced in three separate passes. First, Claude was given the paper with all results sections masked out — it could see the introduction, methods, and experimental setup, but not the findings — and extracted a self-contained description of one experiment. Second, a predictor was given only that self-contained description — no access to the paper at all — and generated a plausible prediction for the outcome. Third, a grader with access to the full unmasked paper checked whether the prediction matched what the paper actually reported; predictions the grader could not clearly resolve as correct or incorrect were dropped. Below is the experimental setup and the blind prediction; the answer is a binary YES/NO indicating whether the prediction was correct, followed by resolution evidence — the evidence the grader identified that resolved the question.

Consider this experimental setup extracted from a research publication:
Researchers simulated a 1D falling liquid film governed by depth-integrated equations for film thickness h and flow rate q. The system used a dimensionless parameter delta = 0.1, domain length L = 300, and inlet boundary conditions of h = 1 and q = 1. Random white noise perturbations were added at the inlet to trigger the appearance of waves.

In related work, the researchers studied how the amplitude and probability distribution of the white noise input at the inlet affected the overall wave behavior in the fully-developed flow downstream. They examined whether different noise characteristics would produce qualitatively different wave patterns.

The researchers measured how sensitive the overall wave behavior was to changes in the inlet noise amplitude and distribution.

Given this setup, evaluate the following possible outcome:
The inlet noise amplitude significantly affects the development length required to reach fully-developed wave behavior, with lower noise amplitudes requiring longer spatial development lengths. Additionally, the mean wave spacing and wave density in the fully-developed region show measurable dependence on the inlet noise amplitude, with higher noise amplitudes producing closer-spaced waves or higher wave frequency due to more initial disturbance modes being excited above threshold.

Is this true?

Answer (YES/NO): NO